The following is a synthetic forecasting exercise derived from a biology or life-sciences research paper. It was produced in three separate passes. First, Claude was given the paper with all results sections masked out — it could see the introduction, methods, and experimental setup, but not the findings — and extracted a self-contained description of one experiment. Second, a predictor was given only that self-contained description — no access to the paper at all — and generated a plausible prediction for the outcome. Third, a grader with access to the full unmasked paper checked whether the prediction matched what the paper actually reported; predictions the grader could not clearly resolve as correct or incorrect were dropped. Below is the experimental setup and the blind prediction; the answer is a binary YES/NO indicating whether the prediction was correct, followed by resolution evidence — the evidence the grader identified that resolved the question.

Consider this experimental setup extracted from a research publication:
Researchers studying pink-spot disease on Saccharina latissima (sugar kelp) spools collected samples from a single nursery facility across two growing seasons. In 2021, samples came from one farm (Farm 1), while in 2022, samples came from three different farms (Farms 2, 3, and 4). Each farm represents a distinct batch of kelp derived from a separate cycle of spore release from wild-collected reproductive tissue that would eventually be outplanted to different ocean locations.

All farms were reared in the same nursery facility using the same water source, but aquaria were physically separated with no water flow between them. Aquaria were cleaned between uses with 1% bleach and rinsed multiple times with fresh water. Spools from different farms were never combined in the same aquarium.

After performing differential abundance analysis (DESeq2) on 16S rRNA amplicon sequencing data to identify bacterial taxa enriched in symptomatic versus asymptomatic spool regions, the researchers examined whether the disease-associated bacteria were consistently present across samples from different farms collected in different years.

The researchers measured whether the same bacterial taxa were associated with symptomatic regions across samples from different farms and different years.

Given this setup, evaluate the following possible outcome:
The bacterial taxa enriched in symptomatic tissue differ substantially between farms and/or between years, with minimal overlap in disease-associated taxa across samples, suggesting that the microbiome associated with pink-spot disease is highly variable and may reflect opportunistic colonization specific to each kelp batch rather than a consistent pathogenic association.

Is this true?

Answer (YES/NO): NO